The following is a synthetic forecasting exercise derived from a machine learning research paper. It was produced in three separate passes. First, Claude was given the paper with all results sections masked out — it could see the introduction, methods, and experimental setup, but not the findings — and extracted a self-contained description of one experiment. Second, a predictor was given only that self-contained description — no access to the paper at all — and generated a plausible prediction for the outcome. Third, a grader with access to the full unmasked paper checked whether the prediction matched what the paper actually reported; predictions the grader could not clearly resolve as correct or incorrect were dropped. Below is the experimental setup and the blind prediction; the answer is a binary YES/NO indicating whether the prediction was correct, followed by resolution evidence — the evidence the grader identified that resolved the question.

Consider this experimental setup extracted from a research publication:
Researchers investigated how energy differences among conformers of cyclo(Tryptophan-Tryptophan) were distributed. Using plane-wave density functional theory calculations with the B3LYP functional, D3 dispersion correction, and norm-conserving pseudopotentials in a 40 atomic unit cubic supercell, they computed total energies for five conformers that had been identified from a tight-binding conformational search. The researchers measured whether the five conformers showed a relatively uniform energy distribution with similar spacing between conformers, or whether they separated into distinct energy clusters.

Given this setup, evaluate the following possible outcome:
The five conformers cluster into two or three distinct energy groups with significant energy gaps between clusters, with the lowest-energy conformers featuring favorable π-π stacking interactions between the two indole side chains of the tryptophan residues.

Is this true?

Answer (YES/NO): NO